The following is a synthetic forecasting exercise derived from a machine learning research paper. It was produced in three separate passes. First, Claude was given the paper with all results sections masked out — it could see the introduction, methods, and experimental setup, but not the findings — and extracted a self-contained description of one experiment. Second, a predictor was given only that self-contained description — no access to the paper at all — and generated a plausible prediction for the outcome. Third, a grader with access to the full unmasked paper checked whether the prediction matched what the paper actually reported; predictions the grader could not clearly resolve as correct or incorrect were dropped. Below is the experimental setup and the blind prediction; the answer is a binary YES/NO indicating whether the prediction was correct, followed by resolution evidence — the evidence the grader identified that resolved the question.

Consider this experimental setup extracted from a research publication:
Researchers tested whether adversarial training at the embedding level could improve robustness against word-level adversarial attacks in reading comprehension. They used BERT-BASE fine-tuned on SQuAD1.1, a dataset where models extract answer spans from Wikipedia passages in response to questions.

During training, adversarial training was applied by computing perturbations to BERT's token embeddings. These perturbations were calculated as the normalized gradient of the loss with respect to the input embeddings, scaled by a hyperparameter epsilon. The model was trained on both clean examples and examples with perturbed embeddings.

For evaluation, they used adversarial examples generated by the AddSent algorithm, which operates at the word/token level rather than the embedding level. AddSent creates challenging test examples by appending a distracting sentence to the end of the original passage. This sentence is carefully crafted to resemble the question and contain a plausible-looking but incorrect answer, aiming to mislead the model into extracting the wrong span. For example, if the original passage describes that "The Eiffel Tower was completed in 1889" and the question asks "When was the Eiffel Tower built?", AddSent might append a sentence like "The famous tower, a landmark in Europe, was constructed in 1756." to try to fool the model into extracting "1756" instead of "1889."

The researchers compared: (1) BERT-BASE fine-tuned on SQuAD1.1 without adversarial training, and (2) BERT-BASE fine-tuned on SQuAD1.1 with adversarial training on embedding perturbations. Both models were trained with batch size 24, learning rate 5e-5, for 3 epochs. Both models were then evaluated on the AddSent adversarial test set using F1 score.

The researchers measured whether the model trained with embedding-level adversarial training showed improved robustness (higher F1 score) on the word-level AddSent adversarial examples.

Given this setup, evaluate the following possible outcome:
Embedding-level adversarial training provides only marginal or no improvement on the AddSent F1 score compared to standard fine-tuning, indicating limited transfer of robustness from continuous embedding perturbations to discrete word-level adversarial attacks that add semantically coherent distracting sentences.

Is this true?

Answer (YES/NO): YES